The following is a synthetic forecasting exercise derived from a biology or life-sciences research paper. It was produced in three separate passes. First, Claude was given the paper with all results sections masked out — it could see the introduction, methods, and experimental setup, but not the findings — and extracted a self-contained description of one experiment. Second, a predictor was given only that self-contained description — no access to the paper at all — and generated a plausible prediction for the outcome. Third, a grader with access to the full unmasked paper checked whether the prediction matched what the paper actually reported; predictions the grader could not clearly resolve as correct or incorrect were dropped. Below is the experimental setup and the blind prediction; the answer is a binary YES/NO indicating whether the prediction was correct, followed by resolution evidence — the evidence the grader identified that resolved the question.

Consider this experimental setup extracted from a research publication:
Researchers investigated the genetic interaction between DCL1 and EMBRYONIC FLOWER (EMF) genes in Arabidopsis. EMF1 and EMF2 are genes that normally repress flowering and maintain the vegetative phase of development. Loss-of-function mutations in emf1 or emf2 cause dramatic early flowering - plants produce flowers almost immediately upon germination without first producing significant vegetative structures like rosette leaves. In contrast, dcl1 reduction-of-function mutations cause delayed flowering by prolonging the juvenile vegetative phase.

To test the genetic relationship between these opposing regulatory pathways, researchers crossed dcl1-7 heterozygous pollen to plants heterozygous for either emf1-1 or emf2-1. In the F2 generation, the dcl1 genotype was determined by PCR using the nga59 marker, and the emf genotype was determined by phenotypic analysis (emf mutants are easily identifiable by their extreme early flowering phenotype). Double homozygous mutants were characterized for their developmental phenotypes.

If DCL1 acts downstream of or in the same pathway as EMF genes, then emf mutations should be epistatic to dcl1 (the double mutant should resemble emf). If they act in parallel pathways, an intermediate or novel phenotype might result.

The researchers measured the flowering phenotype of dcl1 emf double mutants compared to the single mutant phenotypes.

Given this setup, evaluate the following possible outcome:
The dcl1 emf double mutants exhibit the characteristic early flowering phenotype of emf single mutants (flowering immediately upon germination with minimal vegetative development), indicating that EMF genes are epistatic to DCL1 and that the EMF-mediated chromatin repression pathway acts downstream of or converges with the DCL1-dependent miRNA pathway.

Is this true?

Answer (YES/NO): NO